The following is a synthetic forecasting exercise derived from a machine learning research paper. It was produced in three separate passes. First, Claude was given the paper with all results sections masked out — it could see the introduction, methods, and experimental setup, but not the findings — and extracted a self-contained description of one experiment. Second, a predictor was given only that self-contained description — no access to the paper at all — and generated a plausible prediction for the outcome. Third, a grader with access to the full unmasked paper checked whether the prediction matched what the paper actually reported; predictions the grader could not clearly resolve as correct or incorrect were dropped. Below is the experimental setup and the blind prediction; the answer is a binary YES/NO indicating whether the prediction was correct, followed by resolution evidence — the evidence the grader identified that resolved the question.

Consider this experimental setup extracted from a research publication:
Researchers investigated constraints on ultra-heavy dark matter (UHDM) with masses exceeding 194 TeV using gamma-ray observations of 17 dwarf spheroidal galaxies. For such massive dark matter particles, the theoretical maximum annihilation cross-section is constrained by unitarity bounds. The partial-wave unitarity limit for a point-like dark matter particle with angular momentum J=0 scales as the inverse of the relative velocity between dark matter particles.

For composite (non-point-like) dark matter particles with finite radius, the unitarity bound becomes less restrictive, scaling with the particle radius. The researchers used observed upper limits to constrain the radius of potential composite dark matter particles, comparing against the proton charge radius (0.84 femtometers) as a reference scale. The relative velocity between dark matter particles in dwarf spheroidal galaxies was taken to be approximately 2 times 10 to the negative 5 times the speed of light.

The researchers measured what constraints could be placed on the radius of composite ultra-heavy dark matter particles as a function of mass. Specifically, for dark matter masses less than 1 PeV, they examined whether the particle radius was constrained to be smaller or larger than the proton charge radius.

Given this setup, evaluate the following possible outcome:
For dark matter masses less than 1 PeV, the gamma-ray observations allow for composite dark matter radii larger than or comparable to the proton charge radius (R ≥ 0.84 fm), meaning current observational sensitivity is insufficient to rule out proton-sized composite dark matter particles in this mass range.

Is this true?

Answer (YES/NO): NO